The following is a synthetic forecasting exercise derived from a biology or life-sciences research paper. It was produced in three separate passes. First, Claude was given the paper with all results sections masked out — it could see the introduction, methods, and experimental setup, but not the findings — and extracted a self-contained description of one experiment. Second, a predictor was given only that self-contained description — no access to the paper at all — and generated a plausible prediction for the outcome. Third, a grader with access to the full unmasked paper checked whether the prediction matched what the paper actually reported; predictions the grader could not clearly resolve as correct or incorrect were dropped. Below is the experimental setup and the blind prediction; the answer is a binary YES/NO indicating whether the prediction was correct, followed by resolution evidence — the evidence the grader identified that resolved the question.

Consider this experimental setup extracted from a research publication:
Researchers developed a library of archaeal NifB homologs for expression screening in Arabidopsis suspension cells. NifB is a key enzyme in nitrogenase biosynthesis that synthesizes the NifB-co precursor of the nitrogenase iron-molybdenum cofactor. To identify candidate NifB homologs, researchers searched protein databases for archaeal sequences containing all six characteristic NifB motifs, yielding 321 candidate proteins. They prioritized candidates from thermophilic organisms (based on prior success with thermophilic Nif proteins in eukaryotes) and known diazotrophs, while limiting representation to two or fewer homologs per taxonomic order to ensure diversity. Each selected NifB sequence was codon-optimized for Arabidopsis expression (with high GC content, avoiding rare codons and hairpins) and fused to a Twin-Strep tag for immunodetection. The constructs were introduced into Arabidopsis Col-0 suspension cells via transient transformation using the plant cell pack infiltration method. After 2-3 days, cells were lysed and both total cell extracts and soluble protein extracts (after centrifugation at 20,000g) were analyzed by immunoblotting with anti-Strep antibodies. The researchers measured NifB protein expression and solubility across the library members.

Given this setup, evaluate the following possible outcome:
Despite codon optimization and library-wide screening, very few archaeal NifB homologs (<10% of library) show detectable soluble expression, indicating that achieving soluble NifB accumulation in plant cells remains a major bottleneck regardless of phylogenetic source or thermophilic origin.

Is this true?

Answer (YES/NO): NO